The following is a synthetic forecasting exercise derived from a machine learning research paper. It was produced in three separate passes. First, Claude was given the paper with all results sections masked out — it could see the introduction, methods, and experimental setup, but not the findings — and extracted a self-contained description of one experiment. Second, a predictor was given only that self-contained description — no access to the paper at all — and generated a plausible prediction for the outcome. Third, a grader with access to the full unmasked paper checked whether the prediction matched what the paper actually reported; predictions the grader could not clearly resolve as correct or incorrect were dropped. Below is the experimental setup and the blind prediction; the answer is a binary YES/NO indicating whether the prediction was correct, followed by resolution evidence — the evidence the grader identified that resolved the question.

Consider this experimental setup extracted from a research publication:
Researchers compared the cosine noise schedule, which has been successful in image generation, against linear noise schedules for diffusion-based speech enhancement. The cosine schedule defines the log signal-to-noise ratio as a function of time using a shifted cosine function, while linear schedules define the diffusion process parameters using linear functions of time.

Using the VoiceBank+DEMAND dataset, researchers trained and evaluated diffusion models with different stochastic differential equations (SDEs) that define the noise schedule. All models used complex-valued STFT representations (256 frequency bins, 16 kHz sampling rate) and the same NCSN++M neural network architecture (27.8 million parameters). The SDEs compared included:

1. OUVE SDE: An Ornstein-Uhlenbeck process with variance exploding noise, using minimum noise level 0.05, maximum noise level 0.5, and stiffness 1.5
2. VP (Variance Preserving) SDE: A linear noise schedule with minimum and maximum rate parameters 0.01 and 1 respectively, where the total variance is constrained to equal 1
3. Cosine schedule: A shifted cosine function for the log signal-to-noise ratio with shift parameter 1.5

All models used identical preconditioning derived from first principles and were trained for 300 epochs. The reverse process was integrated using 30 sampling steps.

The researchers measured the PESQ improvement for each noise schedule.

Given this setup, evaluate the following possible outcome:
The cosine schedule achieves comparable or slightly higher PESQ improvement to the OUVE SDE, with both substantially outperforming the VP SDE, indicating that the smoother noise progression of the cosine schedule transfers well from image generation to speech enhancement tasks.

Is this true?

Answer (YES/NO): NO